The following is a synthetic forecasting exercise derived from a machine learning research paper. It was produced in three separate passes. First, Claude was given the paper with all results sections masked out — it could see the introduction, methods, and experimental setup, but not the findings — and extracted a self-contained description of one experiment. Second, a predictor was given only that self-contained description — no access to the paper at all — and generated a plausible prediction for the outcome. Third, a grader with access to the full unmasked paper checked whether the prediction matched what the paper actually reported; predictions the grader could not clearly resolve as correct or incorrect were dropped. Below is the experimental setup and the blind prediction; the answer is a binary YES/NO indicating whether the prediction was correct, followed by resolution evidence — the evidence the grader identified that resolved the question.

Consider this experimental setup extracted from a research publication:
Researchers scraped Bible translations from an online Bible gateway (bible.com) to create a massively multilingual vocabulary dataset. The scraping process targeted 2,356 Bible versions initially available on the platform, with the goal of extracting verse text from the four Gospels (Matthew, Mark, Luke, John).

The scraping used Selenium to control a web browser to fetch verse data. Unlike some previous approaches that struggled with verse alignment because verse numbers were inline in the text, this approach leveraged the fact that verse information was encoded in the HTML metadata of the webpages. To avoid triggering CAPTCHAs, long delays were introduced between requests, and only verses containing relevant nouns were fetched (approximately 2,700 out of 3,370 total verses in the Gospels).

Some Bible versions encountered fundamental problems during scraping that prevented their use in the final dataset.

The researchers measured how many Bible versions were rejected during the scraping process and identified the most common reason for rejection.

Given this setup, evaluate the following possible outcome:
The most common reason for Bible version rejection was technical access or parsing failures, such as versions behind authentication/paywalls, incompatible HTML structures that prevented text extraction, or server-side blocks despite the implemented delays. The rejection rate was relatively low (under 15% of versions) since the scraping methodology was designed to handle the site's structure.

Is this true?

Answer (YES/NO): NO